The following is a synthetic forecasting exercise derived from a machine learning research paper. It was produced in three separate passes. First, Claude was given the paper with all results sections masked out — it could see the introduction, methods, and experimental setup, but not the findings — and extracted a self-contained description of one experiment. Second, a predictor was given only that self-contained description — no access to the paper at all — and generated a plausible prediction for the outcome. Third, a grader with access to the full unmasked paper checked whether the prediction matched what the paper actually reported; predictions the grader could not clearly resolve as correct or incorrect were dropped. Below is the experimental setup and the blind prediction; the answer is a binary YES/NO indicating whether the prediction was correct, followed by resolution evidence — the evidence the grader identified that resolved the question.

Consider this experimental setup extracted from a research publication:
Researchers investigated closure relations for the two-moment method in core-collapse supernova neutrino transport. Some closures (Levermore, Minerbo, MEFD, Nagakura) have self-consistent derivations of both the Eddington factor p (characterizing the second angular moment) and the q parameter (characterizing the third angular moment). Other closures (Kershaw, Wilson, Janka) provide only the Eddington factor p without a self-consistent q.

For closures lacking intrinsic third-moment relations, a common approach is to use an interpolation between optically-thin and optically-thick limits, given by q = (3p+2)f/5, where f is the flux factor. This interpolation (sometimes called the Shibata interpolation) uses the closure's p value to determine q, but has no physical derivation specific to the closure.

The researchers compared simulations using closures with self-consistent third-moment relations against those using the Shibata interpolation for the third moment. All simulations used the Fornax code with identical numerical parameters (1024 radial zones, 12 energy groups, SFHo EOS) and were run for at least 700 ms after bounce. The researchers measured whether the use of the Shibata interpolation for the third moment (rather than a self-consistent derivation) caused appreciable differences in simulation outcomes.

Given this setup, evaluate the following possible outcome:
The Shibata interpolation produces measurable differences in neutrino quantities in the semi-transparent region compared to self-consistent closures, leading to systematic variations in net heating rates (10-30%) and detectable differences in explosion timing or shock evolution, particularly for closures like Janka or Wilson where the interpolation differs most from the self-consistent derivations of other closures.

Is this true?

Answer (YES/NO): NO